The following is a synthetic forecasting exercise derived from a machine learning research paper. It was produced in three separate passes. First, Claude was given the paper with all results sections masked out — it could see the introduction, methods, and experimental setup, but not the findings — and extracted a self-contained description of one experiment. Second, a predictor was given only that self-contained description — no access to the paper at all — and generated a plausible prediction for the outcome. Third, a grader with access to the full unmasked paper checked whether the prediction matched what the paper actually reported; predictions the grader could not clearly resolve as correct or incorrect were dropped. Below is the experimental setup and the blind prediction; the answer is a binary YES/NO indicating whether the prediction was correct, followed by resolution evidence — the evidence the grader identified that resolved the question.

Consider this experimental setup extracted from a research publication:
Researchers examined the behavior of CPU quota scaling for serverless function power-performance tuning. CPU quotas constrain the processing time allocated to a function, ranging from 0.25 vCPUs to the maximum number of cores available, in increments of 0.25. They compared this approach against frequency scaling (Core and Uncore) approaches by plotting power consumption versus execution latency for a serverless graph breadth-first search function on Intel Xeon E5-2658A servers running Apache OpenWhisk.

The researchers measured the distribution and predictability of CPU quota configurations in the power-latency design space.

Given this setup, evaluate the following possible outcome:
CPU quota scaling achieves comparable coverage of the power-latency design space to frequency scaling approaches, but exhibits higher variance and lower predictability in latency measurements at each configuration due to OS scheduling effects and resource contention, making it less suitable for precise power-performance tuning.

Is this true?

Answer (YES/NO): NO